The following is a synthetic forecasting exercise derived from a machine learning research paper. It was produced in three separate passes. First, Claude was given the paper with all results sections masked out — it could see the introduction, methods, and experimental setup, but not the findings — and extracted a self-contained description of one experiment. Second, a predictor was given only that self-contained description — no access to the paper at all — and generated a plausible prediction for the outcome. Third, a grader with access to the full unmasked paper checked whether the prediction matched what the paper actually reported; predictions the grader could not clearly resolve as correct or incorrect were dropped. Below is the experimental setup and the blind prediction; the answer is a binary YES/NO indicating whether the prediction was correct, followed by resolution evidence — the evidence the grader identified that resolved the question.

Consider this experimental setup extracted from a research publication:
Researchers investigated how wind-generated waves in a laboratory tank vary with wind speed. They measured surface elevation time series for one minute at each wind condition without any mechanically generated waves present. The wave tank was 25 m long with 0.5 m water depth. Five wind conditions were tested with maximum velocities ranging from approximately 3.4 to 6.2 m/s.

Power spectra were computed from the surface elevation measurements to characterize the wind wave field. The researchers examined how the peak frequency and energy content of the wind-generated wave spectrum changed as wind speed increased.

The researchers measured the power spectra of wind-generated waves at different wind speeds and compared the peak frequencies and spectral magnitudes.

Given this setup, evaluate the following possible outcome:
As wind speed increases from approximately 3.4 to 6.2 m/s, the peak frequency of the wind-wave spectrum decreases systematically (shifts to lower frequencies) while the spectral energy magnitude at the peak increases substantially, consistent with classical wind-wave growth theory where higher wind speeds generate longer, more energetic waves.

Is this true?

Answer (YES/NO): YES